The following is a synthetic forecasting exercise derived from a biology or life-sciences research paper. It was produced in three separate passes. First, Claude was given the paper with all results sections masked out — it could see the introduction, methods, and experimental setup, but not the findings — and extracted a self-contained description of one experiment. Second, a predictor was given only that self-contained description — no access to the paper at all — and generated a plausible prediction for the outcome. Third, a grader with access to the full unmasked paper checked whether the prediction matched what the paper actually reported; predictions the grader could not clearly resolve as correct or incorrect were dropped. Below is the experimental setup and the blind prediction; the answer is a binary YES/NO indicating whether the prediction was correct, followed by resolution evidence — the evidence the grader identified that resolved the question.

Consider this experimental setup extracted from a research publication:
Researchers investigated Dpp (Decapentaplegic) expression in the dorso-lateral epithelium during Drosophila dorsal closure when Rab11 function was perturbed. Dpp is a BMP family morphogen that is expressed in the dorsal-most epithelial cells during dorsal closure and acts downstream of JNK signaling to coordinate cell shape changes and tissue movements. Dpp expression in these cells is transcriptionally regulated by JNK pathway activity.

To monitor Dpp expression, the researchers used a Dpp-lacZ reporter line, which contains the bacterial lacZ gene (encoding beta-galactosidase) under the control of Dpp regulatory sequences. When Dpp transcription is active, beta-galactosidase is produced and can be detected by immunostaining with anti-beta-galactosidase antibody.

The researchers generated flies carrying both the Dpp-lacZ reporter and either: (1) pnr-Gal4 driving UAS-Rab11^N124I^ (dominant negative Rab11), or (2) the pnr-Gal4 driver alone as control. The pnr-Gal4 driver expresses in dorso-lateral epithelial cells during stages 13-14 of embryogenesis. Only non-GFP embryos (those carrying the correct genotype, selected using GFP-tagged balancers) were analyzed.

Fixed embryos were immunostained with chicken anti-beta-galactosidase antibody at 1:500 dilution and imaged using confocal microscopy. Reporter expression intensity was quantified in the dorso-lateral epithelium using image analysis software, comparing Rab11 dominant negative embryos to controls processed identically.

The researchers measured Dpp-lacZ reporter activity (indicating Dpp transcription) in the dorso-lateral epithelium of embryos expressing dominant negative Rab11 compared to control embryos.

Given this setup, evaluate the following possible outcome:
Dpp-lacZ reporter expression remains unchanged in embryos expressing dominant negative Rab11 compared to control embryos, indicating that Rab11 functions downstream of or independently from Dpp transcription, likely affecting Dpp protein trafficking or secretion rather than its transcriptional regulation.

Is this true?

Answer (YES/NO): NO